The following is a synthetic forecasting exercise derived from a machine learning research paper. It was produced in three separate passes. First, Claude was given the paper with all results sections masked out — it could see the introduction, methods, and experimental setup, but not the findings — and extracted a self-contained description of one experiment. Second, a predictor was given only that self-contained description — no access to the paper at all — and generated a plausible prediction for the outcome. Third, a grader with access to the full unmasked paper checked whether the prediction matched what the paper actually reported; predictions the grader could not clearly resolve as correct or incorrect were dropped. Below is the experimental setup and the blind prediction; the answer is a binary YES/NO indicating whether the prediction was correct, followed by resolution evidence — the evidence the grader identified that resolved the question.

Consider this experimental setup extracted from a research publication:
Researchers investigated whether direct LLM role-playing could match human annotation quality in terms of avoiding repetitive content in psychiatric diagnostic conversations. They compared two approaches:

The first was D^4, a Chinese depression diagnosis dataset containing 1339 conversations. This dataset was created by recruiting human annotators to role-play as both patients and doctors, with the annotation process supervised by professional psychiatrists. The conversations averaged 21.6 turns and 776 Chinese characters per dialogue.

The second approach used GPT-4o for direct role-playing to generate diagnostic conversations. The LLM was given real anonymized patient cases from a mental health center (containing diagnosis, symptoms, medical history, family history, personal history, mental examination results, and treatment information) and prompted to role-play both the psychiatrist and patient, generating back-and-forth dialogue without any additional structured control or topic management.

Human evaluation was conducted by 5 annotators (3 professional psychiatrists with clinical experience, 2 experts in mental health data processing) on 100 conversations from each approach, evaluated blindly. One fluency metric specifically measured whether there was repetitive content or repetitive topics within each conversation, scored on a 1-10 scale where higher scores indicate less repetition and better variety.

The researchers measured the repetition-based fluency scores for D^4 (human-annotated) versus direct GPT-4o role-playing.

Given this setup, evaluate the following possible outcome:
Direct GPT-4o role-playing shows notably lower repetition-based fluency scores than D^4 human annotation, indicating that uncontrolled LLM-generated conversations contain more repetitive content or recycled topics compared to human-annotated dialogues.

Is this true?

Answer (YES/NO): YES